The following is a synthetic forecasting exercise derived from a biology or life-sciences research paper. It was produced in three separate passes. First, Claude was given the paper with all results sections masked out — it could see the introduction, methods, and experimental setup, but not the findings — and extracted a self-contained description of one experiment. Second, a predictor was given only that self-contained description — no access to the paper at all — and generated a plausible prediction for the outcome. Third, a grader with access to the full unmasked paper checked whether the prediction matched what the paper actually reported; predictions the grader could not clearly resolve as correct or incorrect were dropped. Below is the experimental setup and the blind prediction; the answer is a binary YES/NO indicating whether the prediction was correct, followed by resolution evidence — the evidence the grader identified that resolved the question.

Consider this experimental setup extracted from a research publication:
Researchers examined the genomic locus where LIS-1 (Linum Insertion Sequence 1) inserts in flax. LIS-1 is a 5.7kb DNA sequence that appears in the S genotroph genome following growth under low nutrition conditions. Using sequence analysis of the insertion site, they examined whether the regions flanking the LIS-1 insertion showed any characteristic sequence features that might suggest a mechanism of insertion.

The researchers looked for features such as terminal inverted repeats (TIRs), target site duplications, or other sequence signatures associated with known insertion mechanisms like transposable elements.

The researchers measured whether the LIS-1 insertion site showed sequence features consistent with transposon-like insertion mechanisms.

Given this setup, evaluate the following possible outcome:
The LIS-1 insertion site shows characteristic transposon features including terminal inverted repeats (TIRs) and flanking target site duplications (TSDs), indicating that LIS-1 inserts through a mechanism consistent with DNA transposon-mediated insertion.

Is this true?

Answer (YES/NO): NO